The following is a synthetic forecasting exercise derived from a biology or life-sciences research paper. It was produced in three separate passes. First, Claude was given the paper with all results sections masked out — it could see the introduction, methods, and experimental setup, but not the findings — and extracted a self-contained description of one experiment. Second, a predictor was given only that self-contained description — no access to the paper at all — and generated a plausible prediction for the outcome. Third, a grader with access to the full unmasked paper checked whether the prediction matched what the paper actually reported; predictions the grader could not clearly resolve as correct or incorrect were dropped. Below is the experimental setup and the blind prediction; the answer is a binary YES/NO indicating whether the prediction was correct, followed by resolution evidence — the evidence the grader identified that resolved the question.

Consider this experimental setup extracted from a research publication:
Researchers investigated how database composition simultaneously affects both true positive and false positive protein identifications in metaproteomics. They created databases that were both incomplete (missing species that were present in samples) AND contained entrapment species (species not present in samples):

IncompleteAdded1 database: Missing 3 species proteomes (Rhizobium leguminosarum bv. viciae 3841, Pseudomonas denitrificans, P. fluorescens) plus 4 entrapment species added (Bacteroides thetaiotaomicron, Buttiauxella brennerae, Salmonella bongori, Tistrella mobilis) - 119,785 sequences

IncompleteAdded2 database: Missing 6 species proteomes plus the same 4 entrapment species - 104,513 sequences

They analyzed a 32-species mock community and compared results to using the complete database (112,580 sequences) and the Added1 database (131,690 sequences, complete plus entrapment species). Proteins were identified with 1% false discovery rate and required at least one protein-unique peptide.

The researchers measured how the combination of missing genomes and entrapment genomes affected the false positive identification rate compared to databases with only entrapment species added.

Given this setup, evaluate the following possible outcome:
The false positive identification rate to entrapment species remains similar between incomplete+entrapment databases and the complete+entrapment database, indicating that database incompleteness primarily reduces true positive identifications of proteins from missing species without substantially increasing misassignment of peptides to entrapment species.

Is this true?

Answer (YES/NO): NO